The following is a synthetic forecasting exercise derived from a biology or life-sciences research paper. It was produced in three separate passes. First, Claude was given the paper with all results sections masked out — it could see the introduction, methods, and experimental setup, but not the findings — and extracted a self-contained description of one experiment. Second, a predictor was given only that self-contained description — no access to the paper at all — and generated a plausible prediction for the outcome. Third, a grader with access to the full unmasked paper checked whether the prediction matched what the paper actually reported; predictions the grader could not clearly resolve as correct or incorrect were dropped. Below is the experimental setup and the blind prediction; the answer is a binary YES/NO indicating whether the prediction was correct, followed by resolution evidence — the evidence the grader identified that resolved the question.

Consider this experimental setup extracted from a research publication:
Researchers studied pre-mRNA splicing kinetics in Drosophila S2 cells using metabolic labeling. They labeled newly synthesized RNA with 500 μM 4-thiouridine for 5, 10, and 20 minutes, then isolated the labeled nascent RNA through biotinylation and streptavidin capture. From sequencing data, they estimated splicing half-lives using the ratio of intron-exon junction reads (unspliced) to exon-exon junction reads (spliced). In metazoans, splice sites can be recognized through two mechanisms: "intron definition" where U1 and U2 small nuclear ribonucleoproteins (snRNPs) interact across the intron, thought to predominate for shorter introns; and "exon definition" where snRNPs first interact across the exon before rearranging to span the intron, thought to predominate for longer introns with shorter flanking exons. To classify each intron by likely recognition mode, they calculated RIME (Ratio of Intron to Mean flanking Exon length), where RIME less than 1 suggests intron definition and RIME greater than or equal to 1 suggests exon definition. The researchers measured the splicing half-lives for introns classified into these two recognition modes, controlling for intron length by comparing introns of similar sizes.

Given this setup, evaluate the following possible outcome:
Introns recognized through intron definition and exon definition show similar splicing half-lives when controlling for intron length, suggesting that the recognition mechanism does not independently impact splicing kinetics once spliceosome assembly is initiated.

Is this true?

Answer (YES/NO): NO